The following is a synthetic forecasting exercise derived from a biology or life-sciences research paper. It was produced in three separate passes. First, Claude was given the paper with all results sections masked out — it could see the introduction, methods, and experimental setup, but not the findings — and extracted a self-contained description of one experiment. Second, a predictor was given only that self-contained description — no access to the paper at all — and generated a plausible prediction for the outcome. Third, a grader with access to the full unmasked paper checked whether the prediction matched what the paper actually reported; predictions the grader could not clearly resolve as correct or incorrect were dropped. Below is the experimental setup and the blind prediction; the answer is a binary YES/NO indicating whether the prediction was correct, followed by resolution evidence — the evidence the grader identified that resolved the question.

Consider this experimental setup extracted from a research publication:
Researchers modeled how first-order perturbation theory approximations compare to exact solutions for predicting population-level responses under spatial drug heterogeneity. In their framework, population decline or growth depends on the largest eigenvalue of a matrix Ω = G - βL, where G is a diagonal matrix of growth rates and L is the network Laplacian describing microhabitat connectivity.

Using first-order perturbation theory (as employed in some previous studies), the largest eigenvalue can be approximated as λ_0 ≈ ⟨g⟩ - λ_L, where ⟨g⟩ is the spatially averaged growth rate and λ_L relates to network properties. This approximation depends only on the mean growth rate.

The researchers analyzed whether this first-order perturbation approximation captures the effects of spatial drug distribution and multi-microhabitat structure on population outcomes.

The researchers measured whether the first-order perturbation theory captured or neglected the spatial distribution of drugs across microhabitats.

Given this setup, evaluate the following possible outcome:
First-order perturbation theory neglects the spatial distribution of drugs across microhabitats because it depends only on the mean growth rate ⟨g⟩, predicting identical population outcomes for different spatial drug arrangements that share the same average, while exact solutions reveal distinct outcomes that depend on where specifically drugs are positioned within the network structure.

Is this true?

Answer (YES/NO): YES